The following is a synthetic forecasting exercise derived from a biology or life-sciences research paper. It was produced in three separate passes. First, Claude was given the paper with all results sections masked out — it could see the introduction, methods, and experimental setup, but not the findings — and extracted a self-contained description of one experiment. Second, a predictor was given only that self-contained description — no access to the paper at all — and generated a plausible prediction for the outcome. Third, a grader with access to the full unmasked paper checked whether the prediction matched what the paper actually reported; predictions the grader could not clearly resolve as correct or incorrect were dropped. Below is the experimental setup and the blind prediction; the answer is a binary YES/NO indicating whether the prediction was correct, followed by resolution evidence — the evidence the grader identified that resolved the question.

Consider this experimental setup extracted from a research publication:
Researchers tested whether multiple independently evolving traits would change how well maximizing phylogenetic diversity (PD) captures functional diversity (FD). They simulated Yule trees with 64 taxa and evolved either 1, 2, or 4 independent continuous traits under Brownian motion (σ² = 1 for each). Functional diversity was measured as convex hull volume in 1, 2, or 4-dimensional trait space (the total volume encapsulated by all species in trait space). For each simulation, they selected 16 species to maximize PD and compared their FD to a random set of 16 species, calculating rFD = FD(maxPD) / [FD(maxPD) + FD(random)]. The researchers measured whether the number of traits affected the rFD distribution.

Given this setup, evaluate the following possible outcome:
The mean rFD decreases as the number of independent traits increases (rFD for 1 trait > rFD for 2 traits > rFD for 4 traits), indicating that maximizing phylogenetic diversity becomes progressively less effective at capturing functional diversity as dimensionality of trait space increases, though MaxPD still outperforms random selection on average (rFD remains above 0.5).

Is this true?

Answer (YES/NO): NO